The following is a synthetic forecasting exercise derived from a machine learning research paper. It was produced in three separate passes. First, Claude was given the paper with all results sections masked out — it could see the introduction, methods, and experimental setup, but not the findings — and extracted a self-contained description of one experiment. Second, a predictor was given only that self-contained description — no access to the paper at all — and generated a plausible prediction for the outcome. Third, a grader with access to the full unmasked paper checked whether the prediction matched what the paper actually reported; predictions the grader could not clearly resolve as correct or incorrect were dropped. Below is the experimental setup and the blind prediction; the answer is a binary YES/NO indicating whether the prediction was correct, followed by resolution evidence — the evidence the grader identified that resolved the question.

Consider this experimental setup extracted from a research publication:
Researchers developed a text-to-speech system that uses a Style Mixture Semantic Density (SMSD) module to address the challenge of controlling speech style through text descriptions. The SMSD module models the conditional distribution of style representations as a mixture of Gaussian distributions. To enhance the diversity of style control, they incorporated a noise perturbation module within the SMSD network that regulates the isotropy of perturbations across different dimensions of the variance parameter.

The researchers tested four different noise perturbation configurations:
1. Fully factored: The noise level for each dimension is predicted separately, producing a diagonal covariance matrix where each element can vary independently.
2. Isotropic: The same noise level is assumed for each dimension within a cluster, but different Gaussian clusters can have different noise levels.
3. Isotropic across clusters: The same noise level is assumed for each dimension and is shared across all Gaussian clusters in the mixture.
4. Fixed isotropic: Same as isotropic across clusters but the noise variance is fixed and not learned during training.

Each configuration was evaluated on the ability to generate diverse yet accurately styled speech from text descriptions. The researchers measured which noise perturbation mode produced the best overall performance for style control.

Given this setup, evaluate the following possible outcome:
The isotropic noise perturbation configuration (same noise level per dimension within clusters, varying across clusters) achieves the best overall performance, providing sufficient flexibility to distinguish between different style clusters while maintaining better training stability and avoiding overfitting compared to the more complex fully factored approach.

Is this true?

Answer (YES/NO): NO